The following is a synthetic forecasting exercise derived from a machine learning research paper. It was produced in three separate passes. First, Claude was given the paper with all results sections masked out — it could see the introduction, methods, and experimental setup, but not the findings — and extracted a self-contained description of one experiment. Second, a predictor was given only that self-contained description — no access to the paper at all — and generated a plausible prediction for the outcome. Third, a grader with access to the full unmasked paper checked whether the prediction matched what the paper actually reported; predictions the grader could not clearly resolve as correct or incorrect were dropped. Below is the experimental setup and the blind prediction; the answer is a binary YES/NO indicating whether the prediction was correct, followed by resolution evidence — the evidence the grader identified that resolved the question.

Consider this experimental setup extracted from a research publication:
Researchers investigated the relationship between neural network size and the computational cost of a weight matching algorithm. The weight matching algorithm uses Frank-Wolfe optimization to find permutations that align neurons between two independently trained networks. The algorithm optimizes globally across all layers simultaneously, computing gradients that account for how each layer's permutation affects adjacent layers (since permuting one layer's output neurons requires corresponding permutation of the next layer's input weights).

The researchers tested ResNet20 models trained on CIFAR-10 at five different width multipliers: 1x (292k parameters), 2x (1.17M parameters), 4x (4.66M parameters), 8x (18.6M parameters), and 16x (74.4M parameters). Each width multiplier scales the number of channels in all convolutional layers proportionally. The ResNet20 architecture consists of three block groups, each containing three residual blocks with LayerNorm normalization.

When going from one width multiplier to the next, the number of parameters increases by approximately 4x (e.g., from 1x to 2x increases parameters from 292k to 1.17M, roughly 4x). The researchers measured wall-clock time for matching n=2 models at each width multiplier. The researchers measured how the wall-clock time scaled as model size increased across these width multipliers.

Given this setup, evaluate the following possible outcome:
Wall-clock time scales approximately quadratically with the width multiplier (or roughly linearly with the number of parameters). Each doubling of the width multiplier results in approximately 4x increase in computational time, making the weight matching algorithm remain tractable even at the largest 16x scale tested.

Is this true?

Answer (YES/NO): NO